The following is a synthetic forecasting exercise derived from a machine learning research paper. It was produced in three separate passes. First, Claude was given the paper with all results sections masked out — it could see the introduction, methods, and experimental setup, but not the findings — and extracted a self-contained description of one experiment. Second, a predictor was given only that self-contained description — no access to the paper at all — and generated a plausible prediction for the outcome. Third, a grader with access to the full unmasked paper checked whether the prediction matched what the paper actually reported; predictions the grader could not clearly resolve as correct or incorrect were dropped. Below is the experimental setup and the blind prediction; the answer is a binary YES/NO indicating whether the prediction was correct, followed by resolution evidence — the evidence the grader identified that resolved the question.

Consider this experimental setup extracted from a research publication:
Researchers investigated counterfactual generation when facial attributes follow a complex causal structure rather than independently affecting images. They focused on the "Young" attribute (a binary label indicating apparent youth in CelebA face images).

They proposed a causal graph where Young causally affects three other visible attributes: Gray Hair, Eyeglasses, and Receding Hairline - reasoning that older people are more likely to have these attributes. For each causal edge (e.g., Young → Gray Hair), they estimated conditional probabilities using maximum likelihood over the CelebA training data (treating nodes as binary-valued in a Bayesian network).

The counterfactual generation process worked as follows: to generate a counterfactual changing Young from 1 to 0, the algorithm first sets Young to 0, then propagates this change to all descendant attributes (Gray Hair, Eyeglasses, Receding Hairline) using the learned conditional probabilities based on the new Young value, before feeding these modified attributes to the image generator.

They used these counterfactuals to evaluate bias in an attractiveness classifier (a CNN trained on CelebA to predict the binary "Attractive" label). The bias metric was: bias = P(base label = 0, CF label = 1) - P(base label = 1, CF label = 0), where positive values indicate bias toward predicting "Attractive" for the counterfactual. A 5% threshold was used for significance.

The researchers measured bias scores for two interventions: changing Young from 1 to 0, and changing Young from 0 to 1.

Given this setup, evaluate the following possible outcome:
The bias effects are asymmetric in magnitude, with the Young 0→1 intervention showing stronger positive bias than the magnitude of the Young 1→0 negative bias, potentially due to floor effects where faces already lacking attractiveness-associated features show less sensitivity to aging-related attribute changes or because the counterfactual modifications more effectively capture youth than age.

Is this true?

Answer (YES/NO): NO